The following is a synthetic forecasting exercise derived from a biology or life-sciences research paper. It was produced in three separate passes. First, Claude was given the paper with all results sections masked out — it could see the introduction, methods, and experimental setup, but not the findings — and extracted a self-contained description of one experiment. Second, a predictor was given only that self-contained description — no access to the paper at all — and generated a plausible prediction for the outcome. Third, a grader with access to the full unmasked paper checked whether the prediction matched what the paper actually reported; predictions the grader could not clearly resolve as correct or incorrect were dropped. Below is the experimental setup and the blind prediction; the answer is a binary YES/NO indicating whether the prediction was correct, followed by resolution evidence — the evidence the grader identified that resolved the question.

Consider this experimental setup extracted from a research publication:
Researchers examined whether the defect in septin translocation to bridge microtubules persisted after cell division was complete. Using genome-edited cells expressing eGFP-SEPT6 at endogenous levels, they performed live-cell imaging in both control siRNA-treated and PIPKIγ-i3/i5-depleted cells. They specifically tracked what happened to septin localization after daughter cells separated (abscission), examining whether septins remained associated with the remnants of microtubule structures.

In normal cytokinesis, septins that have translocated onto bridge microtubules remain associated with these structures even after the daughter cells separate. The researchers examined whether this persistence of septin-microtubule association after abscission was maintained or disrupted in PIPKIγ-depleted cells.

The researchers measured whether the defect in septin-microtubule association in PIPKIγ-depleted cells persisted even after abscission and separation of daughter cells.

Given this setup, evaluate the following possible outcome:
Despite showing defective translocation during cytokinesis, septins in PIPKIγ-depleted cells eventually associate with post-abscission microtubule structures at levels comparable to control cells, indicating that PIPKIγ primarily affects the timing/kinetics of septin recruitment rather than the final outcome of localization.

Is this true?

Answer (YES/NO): NO